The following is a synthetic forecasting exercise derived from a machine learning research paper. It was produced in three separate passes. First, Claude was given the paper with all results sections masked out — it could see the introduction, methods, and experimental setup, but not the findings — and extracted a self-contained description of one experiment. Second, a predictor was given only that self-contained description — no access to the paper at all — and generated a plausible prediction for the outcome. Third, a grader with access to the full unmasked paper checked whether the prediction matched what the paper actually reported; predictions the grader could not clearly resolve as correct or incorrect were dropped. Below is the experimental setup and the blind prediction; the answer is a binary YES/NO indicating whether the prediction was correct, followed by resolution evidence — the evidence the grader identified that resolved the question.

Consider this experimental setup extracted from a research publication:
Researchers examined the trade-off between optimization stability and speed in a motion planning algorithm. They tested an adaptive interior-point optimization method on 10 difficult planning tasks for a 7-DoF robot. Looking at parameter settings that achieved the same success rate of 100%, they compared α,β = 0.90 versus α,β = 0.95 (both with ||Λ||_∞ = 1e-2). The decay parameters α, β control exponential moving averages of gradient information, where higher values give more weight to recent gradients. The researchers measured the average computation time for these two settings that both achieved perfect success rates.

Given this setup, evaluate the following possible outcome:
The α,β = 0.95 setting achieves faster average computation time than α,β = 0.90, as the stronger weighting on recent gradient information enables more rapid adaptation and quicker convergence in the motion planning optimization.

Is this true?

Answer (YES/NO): NO